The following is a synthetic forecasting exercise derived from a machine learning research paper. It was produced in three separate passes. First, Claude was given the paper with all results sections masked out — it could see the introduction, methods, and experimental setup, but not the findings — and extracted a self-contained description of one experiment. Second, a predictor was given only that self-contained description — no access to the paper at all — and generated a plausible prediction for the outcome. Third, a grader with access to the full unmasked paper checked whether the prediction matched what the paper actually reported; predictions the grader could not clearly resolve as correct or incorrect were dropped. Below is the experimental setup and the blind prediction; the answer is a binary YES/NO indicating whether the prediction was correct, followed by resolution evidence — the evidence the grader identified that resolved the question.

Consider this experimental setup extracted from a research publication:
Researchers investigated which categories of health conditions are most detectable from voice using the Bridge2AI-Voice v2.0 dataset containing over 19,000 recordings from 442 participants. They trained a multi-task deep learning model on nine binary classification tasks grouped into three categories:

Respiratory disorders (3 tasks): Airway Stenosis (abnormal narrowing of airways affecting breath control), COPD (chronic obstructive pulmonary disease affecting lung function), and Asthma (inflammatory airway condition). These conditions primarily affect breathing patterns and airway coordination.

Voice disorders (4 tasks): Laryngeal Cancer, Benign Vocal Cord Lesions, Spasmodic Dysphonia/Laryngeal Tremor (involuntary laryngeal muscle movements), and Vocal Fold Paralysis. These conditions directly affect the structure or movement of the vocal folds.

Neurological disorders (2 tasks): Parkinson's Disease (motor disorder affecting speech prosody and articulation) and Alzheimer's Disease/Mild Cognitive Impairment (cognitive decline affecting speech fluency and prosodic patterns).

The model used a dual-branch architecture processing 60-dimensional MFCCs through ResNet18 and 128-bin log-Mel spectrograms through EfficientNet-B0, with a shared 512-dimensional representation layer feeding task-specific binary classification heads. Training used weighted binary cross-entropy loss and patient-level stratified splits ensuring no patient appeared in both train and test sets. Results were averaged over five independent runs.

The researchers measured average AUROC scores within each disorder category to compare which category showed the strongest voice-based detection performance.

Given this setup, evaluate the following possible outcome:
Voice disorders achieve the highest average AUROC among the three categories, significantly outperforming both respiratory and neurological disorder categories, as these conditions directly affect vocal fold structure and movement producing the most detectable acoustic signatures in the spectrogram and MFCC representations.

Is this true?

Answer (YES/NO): NO